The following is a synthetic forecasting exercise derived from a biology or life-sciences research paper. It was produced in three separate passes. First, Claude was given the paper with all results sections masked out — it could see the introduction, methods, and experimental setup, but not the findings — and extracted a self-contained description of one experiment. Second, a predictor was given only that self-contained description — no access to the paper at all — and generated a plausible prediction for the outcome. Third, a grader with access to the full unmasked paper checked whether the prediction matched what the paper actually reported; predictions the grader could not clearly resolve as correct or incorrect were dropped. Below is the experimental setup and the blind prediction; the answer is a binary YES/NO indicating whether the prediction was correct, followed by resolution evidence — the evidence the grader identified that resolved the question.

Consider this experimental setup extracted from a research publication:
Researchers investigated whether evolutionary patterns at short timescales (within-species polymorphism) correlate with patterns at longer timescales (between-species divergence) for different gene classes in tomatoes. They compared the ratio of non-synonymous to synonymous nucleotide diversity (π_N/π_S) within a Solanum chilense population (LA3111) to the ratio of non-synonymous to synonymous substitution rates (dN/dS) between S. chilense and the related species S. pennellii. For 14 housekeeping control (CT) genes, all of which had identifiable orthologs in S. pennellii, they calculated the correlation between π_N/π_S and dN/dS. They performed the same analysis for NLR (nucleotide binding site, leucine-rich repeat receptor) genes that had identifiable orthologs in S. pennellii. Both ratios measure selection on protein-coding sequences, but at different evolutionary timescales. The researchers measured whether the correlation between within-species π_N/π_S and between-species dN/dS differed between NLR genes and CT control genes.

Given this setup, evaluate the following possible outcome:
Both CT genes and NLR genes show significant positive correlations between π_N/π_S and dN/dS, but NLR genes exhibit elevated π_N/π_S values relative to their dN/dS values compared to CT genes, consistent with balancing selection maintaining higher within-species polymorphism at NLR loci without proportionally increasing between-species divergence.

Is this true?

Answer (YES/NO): YES